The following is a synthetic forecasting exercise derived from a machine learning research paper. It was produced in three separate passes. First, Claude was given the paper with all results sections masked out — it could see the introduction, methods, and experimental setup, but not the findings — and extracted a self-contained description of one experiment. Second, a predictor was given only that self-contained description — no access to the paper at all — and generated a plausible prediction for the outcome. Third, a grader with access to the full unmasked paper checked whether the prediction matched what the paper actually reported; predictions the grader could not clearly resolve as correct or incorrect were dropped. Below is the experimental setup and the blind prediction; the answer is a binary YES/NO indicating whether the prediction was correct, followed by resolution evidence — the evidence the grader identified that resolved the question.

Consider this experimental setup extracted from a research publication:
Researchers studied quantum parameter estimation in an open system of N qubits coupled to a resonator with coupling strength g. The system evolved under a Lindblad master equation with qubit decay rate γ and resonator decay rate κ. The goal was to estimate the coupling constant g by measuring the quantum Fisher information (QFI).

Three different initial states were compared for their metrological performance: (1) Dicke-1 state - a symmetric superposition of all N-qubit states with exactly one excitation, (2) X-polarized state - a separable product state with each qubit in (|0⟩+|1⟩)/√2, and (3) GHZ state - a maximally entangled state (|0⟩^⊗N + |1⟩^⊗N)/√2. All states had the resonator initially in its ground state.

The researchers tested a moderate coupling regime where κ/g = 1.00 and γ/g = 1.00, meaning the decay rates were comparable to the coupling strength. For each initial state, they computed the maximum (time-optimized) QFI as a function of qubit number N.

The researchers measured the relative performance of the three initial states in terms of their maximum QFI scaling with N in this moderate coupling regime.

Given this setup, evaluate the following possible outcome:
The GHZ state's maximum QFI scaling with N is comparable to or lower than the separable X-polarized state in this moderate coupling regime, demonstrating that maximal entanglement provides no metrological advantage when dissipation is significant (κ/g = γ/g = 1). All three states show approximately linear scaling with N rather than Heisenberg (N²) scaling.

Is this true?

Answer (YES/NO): NO